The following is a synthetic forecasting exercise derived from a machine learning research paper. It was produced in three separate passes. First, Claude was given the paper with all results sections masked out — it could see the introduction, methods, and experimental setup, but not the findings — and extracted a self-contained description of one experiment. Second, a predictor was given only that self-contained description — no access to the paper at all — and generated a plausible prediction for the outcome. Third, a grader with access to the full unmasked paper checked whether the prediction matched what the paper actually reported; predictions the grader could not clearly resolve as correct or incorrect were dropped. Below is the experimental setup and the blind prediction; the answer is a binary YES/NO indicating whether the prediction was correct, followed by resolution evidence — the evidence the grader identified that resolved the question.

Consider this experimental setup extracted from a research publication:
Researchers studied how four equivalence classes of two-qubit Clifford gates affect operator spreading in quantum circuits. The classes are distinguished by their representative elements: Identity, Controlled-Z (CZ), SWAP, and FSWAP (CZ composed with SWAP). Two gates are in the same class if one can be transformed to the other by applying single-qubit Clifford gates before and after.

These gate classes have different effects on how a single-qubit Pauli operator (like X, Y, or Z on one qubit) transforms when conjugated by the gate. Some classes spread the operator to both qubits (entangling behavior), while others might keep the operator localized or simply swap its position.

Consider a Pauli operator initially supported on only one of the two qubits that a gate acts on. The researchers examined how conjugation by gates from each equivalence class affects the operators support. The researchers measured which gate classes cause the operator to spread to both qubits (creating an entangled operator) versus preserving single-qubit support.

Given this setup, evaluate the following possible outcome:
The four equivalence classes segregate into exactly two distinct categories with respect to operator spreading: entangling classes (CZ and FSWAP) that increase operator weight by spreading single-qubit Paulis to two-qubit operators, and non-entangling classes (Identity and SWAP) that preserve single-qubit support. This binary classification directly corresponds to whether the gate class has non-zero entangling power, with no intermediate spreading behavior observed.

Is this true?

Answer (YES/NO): YES